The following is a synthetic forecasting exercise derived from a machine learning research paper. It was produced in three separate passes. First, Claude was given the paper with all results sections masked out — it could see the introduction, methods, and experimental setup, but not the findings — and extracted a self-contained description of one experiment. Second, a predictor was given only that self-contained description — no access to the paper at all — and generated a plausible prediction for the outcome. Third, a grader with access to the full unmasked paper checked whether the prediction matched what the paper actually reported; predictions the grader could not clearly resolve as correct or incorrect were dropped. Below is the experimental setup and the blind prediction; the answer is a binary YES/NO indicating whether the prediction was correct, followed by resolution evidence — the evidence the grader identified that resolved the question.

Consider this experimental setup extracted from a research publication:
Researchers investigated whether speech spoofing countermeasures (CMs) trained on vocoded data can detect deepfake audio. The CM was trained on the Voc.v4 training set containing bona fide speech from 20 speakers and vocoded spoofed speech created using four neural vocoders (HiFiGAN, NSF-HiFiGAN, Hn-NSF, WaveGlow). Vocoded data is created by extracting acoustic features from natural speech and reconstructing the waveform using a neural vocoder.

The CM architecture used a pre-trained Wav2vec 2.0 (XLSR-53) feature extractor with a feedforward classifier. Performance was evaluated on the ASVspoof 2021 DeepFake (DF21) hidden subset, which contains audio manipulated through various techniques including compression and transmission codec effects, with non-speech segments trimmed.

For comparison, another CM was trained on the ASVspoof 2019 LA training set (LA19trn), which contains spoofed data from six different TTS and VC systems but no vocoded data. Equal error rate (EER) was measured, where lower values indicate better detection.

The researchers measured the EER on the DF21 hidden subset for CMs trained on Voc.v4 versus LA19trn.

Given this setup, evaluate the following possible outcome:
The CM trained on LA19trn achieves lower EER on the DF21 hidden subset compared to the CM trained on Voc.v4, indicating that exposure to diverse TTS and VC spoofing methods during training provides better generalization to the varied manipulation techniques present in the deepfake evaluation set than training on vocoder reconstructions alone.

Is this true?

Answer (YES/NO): NO